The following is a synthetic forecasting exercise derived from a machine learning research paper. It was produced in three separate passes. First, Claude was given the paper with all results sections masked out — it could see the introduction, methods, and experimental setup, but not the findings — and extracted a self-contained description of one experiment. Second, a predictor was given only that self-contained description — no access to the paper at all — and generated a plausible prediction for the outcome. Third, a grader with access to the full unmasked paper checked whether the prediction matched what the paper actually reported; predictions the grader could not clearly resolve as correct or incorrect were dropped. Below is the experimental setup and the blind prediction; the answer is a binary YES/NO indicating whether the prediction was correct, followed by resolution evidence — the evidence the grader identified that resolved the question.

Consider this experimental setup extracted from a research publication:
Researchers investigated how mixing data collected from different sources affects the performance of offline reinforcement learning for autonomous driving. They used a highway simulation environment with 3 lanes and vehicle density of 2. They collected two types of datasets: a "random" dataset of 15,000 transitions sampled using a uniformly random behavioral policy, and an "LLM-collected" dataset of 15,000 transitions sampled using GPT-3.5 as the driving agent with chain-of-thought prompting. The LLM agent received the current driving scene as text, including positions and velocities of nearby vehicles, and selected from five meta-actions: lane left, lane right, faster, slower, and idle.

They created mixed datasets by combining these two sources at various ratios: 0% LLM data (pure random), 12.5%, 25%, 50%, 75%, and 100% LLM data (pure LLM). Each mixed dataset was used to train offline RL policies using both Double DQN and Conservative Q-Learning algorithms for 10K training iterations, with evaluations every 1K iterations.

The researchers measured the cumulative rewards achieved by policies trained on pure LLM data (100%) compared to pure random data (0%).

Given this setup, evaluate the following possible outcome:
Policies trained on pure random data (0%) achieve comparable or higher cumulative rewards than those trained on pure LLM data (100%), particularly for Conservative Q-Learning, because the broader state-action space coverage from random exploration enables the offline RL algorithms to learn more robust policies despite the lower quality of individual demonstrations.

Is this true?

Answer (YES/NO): NO